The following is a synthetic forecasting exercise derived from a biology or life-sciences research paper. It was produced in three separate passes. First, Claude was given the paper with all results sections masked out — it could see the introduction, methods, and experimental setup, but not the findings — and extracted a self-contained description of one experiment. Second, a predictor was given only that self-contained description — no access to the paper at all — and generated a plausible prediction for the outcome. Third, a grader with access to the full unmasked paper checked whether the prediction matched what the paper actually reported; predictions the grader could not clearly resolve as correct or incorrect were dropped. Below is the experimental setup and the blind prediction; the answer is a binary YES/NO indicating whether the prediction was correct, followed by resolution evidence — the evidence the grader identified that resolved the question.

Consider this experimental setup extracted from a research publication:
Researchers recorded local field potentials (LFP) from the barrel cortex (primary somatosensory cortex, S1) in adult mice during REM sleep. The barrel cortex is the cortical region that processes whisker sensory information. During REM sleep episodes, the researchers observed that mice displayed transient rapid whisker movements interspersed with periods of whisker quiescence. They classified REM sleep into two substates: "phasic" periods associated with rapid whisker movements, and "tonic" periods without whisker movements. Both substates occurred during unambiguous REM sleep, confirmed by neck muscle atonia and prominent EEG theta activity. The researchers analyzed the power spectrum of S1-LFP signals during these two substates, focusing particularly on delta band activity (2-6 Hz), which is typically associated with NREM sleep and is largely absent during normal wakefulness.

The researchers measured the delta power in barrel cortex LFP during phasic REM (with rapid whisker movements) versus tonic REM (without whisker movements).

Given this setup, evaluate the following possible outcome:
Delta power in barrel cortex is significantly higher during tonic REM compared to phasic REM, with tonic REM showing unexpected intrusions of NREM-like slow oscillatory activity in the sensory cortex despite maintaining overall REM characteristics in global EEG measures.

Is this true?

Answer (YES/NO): YES